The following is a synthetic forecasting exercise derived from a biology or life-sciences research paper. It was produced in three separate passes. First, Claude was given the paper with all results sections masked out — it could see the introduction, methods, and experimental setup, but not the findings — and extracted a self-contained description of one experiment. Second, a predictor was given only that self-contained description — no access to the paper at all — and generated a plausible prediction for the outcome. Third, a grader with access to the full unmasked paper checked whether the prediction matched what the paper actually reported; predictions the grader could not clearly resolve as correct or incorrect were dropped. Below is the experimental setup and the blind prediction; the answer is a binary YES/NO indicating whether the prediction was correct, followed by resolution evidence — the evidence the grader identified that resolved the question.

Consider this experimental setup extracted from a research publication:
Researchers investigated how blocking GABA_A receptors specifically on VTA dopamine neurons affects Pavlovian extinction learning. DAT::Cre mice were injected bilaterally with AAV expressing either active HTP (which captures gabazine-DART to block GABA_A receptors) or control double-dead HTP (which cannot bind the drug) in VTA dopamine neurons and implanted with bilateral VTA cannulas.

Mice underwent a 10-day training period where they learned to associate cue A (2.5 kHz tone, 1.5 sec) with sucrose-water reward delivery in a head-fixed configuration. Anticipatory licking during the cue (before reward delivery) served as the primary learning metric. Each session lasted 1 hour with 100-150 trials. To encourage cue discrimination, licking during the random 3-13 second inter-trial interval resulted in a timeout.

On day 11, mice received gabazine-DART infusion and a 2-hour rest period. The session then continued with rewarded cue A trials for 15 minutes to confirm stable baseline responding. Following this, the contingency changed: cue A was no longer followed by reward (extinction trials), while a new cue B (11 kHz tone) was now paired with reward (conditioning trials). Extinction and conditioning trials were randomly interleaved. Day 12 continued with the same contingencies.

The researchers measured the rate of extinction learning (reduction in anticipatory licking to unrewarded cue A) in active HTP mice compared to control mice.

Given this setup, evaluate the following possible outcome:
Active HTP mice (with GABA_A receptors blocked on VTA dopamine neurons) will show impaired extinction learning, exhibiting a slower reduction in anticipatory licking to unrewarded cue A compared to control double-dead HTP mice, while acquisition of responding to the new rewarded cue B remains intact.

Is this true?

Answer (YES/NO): NO